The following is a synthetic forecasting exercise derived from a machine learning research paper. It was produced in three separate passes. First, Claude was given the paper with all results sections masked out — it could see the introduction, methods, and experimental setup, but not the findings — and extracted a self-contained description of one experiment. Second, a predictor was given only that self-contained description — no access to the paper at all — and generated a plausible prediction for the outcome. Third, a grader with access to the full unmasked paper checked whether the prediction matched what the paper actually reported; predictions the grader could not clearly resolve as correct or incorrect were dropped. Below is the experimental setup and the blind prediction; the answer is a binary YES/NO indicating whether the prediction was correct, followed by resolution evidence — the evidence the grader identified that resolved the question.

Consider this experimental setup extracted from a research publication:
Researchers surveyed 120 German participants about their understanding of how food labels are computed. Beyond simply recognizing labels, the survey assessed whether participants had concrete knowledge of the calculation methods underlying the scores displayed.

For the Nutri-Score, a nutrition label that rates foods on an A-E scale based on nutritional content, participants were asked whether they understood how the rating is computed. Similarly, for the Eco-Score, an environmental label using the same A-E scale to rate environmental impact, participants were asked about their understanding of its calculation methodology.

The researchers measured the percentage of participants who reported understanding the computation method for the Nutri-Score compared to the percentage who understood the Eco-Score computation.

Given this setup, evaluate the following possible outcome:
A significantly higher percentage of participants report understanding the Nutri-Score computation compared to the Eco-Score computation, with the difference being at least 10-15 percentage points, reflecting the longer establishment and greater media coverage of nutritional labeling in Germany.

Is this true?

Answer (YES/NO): YES